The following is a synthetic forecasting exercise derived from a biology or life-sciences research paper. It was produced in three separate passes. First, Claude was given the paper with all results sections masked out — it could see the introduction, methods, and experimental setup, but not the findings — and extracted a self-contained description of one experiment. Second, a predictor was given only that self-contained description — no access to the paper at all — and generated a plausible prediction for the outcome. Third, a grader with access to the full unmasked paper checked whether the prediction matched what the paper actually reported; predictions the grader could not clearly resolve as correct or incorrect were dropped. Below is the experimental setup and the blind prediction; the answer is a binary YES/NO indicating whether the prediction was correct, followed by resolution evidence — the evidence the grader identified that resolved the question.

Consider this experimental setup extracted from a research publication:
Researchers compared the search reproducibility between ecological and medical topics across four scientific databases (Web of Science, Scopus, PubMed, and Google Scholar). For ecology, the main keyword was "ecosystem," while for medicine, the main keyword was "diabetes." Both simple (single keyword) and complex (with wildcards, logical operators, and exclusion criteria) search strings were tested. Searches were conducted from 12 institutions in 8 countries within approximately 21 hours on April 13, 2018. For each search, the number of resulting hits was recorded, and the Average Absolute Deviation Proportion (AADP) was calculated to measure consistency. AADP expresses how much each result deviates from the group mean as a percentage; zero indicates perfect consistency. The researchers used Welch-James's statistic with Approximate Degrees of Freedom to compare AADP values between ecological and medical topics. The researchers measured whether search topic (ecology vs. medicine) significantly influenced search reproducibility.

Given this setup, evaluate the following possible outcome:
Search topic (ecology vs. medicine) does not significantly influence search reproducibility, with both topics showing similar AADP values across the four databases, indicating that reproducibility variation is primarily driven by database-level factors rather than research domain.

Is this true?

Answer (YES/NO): NO